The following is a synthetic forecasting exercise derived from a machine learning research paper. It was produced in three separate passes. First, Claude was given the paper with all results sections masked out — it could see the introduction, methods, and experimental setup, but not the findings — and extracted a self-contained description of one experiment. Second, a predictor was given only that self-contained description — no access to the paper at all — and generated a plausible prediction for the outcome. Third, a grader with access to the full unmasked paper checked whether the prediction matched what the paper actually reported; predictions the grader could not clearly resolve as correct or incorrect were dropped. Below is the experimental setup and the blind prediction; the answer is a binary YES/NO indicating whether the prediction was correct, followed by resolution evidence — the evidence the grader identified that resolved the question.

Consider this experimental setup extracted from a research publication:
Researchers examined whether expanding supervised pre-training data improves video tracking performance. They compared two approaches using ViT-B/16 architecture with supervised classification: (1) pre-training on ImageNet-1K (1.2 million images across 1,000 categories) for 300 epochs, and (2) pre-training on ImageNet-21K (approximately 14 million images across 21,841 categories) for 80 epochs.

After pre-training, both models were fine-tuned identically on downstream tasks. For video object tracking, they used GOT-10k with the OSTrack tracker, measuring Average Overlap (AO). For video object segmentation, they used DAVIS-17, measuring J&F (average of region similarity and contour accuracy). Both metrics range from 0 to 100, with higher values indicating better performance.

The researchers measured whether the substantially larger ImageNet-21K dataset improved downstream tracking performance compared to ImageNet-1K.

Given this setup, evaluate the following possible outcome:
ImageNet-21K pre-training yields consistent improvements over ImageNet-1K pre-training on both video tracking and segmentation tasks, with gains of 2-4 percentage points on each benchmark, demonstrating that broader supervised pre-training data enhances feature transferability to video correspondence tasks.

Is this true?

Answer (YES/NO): NO